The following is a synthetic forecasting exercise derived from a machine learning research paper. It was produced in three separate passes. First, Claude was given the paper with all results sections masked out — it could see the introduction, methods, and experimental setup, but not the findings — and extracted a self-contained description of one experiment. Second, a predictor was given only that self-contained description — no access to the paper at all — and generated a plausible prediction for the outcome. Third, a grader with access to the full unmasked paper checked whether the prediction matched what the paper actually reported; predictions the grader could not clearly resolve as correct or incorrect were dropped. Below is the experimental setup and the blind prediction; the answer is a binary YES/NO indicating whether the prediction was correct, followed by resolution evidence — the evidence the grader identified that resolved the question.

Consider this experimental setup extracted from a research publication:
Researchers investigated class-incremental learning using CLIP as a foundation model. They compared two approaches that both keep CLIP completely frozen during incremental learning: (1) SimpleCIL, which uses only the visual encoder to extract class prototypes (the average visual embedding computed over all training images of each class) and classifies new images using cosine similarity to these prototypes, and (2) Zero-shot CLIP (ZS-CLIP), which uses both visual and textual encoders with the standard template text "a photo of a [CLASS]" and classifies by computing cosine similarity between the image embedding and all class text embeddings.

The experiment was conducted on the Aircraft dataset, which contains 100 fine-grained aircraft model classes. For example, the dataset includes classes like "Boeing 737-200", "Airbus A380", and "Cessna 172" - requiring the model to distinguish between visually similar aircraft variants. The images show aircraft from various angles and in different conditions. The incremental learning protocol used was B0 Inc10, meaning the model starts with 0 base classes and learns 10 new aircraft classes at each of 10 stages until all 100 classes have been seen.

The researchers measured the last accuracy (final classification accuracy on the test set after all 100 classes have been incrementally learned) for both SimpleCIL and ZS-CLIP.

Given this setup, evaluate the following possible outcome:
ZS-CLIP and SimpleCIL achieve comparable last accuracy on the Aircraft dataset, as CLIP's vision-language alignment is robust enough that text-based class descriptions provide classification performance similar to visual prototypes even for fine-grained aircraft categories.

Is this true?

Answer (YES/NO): NO